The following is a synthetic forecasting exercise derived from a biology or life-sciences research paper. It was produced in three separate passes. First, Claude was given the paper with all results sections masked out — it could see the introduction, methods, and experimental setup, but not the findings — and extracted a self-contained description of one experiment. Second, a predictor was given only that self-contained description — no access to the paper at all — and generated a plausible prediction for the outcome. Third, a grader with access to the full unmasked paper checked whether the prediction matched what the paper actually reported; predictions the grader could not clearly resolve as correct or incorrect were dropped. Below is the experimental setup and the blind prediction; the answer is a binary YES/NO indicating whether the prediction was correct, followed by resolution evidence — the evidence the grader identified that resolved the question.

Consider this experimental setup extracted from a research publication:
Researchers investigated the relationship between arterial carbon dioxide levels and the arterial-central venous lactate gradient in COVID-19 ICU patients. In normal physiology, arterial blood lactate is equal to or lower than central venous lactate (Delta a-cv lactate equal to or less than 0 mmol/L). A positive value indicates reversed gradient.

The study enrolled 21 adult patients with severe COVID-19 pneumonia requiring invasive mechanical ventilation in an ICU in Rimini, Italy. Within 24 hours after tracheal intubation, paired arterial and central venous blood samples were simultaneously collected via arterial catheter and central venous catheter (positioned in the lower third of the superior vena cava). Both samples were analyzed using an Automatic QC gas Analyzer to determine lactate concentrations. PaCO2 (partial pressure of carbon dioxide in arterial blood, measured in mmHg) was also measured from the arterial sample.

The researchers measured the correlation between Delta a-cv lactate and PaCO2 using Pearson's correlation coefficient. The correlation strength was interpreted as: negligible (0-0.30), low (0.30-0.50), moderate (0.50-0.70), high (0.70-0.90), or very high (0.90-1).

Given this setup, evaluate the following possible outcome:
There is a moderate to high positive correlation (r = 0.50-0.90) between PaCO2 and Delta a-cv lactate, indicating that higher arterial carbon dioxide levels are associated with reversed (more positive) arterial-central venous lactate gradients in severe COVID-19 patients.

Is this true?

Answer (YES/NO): NO